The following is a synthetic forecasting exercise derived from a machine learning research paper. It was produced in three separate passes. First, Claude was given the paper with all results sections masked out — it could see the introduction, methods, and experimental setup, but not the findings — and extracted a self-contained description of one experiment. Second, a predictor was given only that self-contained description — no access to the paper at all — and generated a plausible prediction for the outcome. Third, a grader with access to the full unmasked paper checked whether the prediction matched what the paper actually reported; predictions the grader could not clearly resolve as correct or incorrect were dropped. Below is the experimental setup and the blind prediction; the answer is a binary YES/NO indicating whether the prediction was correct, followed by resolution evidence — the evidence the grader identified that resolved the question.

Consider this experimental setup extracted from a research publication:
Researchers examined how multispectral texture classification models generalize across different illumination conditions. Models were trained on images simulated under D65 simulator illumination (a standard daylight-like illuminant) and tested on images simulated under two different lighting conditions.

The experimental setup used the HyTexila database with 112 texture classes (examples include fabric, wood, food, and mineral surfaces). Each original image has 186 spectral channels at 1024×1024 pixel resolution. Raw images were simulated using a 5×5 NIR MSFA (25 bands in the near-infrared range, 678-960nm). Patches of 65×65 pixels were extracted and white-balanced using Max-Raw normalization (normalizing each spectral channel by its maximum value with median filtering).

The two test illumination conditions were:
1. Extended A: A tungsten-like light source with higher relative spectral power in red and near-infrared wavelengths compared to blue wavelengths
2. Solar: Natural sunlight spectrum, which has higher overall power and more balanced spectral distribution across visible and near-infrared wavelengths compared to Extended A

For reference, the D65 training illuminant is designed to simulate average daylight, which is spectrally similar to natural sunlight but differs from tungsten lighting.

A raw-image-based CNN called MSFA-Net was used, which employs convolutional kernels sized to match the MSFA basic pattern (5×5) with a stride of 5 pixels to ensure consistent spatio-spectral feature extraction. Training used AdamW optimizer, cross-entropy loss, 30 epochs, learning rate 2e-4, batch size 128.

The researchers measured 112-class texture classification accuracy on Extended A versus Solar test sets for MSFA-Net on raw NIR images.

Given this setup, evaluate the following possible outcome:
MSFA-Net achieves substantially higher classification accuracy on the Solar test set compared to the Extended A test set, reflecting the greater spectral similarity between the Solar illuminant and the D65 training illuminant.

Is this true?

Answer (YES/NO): NO